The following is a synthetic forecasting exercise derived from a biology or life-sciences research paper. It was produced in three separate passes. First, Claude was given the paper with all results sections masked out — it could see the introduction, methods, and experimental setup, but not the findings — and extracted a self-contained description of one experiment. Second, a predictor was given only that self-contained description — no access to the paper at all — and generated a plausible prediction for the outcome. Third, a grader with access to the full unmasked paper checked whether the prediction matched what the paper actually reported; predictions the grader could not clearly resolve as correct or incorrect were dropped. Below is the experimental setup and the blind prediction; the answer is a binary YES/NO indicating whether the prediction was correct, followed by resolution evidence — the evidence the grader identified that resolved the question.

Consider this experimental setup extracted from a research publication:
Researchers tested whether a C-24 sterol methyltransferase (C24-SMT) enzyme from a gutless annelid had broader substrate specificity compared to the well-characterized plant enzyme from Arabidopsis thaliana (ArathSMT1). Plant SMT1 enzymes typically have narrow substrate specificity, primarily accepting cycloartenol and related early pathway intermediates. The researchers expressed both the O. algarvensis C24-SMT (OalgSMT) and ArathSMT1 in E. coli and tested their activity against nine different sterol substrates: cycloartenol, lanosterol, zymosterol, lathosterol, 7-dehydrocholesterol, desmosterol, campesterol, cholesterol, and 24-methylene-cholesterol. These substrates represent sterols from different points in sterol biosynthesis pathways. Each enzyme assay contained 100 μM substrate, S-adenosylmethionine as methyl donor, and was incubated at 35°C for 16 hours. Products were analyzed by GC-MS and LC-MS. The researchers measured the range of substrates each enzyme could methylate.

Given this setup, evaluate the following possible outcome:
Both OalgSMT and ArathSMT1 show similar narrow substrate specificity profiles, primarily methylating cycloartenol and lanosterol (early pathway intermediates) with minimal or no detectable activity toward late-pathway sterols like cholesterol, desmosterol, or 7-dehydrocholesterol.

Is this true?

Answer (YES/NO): NO